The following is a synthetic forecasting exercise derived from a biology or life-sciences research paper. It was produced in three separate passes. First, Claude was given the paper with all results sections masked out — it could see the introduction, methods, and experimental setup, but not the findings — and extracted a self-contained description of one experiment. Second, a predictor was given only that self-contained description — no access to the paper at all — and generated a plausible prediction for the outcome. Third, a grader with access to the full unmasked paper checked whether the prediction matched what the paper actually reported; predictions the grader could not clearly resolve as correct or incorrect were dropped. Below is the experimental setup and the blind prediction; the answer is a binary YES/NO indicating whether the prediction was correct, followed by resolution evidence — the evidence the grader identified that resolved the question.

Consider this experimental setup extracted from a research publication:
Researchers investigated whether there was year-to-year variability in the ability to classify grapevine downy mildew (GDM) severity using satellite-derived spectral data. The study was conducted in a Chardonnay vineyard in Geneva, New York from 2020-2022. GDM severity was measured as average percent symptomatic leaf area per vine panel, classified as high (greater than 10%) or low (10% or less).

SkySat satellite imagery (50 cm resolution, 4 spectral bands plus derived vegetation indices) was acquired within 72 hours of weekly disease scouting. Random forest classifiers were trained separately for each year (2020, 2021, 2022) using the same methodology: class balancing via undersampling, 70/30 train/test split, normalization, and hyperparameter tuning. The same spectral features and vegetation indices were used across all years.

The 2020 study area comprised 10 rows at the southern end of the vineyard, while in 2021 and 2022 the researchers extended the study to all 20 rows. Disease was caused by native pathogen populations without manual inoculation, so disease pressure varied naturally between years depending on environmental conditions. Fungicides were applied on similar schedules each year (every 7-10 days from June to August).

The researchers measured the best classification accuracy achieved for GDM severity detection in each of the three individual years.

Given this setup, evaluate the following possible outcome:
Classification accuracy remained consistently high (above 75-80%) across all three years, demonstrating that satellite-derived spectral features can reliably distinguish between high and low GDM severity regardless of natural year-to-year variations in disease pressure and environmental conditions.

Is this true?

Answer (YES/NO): NO